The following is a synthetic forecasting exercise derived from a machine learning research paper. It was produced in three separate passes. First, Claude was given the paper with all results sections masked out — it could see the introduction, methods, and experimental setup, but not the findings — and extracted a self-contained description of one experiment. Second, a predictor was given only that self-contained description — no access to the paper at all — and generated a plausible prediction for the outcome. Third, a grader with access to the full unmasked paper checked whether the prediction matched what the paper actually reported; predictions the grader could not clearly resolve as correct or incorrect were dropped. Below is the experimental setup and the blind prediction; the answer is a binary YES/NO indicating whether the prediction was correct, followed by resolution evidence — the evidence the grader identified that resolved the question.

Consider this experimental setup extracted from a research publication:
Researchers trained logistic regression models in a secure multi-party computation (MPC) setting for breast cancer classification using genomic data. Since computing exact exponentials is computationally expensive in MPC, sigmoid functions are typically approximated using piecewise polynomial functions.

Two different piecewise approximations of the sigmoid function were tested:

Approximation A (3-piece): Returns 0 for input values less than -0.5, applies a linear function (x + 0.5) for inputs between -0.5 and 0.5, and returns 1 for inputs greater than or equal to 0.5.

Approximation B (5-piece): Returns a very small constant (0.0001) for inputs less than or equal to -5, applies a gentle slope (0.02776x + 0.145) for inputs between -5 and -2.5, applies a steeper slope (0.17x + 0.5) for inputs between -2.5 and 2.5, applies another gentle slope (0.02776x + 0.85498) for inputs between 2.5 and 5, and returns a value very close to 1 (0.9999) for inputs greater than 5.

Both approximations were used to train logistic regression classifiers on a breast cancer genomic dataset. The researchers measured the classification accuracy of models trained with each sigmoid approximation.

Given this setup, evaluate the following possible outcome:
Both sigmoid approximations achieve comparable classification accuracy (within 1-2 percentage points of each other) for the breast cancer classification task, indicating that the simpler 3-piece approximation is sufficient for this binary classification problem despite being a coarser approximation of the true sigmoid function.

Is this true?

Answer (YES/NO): NO